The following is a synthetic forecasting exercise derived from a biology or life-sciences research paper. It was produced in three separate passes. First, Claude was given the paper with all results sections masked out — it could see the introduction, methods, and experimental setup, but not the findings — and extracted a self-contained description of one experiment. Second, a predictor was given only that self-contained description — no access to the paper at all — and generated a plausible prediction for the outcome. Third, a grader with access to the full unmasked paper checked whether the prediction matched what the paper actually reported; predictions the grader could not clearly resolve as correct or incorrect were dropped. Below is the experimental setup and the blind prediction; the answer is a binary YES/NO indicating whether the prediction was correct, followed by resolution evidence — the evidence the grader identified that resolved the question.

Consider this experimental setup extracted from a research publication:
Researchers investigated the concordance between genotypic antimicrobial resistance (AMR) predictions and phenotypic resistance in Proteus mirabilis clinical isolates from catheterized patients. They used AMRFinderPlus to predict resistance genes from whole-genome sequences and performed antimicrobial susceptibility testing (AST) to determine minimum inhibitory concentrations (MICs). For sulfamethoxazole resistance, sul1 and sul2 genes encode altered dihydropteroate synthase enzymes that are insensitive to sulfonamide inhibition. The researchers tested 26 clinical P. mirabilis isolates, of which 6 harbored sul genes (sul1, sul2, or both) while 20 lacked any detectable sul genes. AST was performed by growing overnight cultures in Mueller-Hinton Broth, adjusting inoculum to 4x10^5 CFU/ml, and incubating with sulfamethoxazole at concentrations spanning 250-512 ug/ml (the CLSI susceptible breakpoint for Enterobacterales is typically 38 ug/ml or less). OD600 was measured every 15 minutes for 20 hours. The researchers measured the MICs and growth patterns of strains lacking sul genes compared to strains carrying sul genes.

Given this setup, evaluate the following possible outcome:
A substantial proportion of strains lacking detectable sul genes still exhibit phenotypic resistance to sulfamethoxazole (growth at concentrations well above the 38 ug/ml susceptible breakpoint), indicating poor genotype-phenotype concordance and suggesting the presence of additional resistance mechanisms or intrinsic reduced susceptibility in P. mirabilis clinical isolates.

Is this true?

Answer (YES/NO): YES